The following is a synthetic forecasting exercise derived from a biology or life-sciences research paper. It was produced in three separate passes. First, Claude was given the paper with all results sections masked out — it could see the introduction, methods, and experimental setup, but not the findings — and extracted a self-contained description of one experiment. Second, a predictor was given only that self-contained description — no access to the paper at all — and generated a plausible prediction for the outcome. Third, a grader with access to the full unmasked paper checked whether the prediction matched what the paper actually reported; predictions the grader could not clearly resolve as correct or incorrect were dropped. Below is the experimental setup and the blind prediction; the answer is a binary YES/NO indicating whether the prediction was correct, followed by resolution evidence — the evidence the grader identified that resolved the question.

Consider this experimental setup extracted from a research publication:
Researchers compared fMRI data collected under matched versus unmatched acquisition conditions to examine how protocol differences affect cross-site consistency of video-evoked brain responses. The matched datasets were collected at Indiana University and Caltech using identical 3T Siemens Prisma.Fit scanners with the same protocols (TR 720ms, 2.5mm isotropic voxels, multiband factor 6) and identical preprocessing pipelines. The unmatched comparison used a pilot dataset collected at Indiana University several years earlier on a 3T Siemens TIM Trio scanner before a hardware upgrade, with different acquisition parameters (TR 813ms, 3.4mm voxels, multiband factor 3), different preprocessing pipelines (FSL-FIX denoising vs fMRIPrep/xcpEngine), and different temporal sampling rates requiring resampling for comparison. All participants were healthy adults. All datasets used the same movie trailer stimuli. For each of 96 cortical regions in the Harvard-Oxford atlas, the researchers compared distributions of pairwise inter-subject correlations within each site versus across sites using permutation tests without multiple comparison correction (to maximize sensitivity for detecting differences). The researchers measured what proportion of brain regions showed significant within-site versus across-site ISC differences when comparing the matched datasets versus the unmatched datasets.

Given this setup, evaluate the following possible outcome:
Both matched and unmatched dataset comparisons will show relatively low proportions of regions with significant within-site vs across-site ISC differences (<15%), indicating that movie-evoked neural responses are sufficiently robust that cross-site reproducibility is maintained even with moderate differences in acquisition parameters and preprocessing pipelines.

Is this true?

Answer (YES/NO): NO